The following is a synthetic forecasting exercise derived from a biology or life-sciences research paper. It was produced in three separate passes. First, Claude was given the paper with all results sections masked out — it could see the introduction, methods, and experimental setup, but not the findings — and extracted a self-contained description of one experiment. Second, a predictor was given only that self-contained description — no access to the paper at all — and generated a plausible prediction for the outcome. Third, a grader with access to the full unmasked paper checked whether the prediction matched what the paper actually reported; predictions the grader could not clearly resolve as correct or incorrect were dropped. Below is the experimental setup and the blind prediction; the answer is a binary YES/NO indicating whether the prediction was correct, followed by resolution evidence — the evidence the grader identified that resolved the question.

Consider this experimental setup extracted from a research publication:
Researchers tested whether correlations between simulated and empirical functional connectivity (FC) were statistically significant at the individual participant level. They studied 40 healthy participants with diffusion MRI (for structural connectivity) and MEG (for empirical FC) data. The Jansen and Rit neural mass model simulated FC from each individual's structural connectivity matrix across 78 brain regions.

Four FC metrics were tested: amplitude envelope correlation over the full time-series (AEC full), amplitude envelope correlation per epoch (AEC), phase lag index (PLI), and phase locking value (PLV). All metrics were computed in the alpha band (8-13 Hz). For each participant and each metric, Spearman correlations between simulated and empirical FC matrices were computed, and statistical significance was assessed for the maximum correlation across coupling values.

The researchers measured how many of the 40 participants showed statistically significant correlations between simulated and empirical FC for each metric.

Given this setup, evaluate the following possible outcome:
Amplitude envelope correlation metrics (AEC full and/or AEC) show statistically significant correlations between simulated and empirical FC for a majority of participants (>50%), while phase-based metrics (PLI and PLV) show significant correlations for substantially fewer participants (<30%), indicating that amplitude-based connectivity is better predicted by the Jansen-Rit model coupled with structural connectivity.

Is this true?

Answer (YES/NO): NO